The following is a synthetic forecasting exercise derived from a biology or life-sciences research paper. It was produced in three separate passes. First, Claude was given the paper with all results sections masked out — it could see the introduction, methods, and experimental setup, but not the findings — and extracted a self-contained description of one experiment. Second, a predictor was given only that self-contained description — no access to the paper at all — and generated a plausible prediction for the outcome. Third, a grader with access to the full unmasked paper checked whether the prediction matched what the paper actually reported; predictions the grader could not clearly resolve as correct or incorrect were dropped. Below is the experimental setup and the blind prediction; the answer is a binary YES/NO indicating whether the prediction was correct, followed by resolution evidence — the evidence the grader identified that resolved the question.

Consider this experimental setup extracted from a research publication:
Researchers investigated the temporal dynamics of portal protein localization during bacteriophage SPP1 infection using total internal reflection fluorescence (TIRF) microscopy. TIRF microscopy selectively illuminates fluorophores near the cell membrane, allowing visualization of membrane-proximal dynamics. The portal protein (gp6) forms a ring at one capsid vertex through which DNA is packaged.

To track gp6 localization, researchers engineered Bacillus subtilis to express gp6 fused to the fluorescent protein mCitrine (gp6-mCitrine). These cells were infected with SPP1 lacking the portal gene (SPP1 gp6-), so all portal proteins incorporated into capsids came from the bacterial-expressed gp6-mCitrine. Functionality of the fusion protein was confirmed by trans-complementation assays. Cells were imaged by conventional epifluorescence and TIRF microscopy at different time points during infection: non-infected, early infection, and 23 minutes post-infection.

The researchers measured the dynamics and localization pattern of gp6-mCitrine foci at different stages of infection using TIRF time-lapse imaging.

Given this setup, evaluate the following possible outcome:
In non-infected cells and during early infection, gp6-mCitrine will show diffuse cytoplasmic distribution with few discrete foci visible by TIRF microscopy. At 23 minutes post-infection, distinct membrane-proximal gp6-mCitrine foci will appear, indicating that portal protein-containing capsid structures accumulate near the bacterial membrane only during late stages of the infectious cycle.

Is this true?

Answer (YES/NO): NO